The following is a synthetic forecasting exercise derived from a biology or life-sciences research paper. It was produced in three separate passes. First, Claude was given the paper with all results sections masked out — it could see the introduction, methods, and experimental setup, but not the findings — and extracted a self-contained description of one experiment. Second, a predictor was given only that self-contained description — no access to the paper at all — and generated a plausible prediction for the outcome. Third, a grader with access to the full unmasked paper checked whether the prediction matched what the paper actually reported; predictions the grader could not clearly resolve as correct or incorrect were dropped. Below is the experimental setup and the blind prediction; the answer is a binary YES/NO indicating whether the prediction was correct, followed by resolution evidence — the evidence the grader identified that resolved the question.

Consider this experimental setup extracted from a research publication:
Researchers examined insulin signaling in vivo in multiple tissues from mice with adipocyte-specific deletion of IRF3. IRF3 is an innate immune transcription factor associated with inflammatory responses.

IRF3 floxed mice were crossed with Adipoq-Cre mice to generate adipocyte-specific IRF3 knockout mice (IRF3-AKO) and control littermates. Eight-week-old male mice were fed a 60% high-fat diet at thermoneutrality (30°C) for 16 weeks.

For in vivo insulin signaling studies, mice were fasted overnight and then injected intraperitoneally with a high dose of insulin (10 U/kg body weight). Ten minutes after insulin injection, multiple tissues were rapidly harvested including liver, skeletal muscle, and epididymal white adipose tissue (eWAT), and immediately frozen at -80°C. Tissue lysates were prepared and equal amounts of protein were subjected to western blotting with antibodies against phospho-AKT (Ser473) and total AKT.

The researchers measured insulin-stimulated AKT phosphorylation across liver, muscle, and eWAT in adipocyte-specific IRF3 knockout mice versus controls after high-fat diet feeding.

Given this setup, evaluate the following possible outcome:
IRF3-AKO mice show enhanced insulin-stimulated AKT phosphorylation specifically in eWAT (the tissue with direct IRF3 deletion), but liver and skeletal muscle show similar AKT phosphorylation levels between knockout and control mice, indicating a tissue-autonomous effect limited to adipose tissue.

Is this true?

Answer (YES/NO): NO